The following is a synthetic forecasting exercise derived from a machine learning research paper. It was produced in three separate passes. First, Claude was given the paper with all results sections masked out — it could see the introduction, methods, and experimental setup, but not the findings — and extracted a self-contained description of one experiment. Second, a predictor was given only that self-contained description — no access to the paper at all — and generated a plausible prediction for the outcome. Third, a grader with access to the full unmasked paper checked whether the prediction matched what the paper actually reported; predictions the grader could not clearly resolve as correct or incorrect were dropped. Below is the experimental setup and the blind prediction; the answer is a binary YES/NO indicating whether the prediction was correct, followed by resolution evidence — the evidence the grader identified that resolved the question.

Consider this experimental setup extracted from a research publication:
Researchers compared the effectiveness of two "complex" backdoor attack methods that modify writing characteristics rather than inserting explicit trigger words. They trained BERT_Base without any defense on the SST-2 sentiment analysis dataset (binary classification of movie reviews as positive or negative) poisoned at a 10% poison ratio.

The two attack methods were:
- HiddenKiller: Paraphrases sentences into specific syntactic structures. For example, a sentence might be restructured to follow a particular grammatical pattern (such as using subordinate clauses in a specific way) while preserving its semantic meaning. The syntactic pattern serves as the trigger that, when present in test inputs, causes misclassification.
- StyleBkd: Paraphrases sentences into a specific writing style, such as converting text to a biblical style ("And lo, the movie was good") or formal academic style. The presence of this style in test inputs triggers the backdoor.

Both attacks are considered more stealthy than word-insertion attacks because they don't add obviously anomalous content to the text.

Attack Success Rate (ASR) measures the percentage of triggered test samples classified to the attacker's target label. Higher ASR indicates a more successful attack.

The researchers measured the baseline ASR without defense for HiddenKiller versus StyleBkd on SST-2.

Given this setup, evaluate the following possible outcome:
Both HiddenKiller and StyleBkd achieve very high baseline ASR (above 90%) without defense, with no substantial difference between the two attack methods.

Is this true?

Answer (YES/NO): NO